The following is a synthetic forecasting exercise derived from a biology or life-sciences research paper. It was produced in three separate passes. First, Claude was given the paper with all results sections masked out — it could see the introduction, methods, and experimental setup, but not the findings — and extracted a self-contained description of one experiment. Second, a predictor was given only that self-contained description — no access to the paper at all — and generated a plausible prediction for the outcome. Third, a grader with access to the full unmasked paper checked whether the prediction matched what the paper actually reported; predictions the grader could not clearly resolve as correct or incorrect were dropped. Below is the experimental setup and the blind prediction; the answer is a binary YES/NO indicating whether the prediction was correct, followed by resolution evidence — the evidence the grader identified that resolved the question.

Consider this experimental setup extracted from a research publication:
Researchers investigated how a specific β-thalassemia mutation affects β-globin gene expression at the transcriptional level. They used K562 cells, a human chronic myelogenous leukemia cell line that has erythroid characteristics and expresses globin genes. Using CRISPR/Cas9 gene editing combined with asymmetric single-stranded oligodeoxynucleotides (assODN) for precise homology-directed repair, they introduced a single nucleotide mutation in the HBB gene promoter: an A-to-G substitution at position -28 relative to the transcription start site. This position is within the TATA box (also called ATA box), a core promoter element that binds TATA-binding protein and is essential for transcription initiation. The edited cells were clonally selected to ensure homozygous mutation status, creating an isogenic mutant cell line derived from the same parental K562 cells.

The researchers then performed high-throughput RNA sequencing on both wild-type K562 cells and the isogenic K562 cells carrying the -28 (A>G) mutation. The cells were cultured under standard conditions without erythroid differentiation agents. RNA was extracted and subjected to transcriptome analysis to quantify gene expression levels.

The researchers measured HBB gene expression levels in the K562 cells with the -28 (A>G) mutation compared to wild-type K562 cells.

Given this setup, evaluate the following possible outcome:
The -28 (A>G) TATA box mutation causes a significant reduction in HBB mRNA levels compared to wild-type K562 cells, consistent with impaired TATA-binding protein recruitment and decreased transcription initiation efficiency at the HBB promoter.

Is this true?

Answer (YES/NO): YES